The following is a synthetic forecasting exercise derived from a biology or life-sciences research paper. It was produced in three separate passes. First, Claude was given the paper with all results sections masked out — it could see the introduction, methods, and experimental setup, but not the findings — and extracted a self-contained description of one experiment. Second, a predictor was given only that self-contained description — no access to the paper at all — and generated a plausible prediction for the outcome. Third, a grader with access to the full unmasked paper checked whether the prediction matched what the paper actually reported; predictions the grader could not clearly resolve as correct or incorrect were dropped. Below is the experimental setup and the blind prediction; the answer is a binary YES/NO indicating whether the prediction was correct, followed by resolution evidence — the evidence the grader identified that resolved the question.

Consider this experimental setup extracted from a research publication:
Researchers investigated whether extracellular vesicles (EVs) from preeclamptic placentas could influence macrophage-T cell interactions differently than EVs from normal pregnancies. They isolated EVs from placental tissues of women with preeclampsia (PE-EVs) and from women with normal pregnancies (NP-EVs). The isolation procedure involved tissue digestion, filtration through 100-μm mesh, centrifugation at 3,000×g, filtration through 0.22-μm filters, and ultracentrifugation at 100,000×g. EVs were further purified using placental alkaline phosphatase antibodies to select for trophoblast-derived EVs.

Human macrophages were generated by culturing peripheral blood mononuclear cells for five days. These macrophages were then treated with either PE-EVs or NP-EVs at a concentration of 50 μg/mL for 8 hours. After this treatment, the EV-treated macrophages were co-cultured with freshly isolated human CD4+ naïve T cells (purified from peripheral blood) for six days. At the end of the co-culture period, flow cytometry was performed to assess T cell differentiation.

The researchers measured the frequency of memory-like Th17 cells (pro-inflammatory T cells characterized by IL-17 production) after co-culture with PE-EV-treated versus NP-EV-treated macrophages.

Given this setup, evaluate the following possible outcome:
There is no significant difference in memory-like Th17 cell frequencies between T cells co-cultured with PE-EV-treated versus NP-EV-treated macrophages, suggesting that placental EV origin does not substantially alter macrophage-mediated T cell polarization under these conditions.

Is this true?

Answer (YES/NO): NO